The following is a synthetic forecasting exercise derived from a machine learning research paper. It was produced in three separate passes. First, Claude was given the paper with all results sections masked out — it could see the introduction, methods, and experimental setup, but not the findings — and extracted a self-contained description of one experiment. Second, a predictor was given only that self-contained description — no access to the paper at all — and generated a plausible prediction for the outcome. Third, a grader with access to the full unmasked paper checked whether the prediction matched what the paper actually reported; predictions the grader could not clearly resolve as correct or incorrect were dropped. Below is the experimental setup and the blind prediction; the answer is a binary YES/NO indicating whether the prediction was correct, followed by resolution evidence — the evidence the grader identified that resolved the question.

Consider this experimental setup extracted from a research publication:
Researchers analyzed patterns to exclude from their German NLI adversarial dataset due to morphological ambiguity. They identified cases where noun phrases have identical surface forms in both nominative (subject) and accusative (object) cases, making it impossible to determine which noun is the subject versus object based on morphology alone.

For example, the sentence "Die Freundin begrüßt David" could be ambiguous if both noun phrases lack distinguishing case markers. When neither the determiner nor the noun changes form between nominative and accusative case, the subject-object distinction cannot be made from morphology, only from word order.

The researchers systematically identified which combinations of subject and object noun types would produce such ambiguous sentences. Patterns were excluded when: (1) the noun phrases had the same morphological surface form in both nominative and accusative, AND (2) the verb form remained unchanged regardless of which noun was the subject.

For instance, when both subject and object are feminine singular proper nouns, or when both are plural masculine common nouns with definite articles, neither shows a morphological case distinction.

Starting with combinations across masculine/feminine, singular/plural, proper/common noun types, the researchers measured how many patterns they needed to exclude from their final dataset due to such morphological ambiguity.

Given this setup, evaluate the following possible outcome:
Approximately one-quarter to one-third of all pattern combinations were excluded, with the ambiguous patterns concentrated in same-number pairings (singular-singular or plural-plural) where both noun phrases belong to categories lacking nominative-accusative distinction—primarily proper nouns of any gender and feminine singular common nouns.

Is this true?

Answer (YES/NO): NO